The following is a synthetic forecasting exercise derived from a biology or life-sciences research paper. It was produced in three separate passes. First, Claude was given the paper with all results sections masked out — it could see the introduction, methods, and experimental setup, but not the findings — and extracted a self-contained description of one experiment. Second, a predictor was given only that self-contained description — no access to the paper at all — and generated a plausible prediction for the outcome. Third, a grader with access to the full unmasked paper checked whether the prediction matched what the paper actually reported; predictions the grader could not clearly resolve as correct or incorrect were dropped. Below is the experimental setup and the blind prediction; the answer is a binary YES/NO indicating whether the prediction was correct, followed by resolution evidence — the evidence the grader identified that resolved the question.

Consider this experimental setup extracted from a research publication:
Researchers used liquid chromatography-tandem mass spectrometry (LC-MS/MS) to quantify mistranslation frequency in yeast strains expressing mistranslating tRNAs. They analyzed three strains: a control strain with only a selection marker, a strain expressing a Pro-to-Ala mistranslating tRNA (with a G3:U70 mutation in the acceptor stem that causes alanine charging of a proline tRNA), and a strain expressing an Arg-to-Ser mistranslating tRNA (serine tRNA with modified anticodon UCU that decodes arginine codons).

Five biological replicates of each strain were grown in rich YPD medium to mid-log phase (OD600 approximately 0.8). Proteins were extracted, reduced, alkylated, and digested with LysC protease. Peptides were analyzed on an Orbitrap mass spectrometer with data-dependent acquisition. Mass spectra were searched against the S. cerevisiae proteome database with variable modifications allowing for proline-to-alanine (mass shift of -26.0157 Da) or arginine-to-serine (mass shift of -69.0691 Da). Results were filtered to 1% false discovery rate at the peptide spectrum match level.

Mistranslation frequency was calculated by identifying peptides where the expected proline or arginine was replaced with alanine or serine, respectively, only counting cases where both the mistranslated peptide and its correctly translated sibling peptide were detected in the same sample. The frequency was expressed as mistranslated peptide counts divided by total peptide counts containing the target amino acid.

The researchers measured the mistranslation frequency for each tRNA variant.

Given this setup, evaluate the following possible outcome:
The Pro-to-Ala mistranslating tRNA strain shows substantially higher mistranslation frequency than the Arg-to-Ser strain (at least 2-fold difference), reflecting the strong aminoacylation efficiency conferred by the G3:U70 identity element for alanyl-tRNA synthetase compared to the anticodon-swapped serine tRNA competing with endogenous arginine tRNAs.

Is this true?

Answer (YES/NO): NO